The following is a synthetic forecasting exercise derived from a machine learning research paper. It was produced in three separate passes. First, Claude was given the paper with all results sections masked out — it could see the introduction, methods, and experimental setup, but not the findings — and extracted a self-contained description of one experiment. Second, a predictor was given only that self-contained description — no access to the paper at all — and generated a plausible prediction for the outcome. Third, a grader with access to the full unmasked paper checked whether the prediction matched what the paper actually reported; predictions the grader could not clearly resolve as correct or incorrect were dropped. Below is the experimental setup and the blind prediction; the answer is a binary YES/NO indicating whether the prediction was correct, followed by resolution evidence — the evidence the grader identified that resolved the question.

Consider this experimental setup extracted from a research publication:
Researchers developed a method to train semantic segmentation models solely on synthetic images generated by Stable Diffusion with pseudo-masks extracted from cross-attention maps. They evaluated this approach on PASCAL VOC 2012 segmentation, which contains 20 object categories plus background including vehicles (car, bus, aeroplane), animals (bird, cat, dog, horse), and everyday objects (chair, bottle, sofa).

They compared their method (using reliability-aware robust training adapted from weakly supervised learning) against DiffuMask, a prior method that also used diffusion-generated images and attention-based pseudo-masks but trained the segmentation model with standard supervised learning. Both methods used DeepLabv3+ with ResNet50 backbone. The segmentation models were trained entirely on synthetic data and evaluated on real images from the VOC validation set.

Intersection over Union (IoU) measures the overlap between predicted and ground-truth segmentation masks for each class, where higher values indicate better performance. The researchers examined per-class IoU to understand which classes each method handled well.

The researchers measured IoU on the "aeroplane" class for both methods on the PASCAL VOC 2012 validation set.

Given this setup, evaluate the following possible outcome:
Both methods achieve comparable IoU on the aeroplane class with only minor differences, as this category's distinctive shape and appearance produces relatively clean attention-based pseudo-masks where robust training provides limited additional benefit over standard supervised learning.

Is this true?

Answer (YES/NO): NO